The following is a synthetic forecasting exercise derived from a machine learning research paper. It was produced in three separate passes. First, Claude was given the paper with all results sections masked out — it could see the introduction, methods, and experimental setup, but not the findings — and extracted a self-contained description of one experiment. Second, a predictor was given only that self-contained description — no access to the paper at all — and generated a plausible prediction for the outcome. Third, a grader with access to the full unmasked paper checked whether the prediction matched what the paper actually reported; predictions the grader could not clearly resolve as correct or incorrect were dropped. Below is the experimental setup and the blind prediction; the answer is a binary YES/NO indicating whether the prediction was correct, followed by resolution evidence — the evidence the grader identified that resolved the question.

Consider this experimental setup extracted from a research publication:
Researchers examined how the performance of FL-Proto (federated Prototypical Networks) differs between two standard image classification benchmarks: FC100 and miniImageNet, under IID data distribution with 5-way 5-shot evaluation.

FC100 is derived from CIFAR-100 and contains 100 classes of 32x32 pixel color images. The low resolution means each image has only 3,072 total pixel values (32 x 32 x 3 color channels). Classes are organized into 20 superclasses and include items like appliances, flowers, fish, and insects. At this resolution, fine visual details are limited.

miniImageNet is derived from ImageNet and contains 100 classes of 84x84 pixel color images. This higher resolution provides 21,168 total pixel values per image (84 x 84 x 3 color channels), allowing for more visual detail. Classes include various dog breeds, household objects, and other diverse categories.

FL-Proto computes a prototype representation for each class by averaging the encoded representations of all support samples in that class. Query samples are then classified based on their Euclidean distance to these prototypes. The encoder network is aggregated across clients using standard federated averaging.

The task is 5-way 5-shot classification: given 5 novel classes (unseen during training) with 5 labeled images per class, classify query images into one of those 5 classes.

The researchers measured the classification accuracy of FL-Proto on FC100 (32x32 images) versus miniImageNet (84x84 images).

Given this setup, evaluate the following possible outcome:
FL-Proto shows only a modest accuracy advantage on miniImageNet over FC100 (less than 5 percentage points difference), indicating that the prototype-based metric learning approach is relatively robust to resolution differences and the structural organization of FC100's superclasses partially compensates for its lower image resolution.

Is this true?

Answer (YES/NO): NO